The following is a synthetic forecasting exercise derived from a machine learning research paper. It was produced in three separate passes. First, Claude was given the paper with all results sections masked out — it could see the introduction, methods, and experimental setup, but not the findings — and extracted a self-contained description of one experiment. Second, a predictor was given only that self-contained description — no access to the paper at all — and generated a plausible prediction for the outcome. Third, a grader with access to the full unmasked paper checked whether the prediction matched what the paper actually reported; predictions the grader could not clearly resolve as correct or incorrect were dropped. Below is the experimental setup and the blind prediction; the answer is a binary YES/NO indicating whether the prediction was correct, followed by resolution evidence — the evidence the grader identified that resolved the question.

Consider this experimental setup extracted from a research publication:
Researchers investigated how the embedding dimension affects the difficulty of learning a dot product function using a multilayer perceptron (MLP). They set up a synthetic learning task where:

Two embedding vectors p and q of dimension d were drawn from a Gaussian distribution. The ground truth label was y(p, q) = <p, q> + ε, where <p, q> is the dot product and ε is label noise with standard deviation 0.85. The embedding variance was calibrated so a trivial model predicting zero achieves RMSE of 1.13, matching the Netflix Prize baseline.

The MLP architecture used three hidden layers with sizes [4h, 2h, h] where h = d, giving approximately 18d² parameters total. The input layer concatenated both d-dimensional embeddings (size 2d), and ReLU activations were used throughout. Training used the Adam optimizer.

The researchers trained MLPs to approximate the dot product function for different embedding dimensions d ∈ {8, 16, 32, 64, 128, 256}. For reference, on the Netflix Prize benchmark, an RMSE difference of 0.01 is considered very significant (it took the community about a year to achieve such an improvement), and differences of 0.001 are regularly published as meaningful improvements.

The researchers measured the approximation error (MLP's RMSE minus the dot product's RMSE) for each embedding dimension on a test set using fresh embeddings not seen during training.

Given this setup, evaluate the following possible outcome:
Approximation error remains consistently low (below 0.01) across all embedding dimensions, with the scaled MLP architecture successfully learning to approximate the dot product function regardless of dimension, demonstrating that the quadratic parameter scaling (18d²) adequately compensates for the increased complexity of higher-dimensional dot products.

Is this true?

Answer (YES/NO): NO